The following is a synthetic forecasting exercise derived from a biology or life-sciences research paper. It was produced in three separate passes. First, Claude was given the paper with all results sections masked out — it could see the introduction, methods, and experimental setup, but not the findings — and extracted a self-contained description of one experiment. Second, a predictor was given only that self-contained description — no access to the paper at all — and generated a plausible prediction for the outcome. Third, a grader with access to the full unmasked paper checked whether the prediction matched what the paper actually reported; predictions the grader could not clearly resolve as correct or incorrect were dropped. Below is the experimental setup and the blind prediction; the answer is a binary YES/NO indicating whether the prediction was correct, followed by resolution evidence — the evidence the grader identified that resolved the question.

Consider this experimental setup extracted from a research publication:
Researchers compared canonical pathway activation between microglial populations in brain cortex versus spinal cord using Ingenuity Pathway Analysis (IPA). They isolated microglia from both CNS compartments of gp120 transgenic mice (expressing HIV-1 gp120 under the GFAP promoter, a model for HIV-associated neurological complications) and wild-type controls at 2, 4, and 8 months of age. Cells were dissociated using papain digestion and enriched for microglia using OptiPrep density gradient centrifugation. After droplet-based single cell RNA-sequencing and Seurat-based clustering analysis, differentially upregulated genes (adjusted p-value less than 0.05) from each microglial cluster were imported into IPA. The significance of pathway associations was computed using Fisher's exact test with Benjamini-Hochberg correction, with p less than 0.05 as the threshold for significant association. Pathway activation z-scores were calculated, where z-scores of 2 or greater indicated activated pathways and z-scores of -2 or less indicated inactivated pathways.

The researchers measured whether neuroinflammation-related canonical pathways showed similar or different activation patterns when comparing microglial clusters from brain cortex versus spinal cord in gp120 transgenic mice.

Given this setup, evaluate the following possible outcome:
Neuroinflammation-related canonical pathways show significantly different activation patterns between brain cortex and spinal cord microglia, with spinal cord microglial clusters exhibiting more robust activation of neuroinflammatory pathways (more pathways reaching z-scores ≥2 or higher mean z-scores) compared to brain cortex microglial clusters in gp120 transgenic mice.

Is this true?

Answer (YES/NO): NO